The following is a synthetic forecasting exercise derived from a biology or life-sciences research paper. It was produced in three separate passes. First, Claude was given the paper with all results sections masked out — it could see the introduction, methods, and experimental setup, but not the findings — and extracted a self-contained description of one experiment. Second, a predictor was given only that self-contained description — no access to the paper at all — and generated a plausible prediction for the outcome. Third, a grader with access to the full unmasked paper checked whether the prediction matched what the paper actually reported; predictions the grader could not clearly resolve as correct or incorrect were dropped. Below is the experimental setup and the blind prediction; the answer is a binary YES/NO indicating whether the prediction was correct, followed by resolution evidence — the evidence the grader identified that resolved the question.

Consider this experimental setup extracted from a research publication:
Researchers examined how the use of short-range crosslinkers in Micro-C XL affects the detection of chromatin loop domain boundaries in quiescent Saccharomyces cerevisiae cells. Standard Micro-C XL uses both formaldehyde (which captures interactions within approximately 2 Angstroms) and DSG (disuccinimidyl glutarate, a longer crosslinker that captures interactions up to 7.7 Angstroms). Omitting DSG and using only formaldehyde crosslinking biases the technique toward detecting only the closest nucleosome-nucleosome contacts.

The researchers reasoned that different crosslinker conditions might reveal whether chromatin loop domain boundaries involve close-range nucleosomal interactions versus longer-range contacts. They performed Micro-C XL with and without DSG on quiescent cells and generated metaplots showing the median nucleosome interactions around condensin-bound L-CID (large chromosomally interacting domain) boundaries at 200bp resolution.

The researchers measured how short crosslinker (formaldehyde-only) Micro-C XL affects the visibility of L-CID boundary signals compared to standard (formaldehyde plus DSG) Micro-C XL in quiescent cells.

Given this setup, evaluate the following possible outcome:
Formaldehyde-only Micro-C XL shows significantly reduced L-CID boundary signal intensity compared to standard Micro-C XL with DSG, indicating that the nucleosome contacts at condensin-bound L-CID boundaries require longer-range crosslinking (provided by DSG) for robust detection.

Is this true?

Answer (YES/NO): NO